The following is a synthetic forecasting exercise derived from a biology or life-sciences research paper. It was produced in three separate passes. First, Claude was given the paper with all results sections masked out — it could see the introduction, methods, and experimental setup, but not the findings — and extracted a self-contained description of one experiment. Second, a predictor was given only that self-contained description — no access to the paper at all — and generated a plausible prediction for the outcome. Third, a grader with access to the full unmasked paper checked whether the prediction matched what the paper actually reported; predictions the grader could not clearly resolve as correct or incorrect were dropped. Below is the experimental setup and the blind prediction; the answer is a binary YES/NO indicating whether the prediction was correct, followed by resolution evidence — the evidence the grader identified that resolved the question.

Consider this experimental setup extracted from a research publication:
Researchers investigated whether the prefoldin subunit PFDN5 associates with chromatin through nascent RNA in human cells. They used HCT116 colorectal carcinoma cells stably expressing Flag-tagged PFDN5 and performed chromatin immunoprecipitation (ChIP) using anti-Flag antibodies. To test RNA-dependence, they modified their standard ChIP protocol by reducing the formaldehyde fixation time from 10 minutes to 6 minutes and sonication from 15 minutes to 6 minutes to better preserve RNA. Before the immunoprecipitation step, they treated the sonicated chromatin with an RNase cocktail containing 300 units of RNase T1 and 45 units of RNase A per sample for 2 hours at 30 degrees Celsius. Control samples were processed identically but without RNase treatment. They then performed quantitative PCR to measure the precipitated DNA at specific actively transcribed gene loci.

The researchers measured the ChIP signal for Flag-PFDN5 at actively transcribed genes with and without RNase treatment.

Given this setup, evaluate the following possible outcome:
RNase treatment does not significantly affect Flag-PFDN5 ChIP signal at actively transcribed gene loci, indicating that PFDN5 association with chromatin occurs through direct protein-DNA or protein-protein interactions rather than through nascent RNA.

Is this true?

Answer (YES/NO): YES